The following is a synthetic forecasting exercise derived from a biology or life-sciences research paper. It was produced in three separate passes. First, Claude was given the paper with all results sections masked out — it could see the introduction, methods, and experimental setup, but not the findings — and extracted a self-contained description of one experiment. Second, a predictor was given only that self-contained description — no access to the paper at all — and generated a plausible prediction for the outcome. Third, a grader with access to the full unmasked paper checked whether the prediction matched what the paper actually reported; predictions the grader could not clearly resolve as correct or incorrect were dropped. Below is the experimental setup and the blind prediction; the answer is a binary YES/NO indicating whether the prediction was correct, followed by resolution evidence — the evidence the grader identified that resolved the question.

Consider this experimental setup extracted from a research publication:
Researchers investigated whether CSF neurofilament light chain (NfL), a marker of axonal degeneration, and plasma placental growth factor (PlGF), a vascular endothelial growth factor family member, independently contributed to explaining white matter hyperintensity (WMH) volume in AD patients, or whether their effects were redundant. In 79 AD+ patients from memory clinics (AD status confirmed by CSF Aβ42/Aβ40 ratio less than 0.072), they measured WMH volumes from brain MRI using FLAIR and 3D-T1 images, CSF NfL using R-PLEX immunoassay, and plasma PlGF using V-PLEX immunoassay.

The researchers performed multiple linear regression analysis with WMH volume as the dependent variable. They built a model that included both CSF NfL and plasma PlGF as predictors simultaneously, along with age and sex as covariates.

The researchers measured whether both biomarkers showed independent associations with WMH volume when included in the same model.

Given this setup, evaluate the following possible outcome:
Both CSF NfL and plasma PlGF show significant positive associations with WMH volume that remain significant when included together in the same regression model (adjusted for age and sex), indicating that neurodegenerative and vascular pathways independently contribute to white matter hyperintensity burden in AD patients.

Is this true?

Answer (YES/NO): NO